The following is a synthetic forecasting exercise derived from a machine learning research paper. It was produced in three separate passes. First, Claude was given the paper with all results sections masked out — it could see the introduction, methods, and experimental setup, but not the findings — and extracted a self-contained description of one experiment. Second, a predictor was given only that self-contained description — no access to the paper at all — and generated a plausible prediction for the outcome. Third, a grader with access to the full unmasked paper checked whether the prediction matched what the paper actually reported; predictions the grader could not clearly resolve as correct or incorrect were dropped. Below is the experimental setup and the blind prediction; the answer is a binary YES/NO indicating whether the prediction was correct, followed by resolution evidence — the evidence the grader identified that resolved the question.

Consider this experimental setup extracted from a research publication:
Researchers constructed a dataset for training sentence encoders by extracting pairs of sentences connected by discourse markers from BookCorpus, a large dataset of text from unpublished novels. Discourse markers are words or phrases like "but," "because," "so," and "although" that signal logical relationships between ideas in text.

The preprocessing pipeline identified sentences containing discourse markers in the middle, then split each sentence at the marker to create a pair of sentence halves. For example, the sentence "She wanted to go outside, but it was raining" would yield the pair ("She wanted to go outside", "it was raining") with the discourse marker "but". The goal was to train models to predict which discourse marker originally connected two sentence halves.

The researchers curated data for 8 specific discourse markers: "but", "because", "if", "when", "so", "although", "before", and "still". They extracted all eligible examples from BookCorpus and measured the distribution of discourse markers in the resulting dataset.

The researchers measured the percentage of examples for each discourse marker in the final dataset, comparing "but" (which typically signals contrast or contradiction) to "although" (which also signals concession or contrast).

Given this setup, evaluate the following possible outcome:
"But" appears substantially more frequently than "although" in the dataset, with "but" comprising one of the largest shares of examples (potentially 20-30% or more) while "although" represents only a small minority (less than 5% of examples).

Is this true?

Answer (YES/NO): YES